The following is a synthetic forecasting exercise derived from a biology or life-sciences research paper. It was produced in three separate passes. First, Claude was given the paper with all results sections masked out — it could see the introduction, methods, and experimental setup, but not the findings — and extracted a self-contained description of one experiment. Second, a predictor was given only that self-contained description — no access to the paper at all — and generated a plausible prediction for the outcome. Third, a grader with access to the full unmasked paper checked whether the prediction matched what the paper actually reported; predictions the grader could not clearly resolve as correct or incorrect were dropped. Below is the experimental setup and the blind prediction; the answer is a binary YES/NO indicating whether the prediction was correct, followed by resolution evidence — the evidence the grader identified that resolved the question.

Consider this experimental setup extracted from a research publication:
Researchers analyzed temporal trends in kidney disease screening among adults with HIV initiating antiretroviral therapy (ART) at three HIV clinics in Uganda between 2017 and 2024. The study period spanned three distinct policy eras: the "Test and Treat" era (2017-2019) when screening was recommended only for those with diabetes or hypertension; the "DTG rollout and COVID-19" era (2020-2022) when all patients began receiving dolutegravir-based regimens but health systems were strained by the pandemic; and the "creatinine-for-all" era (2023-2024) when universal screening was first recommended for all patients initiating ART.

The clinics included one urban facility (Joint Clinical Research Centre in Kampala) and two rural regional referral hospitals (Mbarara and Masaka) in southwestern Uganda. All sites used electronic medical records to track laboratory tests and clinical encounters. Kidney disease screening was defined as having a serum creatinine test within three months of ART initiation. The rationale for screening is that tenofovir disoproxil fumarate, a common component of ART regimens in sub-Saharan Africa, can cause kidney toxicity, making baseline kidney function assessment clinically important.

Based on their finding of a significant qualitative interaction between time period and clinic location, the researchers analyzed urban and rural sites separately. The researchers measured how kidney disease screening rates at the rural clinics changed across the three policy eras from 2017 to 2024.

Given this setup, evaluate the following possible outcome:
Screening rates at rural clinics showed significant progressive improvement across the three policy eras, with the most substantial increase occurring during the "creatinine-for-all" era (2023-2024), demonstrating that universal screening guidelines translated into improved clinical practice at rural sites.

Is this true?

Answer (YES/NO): NO